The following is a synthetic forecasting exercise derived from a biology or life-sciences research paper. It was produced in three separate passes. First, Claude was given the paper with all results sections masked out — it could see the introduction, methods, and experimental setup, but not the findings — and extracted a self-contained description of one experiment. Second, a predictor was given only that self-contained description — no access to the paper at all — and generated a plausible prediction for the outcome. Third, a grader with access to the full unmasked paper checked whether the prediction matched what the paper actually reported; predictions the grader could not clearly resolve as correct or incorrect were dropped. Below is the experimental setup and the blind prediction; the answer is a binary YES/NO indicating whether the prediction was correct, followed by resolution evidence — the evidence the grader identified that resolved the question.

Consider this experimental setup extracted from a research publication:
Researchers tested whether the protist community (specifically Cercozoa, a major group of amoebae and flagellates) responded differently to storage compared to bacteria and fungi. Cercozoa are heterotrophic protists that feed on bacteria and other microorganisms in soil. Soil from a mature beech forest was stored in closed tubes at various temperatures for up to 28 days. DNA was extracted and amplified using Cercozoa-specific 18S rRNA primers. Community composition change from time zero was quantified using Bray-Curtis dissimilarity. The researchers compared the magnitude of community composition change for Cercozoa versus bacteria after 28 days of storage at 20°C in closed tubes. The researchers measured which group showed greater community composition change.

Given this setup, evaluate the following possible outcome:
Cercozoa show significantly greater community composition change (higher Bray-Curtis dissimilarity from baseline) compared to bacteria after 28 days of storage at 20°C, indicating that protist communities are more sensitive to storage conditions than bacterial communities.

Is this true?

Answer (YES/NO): NO